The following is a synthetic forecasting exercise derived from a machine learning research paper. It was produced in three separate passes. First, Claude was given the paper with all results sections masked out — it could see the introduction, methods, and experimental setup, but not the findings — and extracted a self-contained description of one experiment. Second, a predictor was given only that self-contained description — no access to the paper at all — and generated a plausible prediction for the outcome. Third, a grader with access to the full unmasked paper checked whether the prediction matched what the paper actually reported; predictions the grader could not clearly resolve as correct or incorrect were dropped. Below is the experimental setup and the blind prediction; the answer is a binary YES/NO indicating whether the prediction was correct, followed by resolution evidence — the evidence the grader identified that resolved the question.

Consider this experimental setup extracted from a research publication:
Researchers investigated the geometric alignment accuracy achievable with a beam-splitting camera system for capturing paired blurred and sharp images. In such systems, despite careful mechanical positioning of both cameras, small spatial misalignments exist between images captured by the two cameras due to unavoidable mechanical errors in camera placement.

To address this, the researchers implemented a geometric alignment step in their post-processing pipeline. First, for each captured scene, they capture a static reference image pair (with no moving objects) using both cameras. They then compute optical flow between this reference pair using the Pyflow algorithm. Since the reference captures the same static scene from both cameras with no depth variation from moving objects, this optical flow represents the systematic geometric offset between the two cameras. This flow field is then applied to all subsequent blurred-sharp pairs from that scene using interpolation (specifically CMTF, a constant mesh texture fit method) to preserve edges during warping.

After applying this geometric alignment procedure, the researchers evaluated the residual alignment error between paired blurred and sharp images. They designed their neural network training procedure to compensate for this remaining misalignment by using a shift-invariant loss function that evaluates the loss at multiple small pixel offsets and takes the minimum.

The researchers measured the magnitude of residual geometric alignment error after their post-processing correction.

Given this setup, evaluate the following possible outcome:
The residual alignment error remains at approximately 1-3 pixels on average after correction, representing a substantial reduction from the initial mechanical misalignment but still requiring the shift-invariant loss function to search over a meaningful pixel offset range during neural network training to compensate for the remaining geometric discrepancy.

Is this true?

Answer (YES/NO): YES